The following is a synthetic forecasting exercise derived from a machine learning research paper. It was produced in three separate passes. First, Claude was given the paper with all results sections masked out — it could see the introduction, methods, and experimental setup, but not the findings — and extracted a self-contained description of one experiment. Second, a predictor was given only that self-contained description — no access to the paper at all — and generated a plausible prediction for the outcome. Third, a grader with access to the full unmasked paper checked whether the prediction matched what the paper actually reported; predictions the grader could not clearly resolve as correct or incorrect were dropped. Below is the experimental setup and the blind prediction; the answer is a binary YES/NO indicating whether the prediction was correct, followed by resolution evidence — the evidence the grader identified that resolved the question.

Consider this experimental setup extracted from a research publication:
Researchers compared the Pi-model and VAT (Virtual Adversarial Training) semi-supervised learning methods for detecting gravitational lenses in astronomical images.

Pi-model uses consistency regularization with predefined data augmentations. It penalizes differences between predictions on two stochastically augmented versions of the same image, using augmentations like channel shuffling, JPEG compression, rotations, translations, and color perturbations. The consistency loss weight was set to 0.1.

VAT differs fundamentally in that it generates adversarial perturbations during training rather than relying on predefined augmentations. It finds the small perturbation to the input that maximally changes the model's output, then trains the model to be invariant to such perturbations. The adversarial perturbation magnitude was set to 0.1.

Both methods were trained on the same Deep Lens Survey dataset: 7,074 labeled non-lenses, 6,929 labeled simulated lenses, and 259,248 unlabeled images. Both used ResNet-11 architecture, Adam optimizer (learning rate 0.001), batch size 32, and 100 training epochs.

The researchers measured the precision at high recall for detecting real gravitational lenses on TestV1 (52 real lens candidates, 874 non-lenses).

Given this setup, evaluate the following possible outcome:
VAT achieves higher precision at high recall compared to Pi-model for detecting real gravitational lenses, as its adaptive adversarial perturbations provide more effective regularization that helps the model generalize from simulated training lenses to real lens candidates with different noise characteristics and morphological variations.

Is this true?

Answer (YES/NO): NO